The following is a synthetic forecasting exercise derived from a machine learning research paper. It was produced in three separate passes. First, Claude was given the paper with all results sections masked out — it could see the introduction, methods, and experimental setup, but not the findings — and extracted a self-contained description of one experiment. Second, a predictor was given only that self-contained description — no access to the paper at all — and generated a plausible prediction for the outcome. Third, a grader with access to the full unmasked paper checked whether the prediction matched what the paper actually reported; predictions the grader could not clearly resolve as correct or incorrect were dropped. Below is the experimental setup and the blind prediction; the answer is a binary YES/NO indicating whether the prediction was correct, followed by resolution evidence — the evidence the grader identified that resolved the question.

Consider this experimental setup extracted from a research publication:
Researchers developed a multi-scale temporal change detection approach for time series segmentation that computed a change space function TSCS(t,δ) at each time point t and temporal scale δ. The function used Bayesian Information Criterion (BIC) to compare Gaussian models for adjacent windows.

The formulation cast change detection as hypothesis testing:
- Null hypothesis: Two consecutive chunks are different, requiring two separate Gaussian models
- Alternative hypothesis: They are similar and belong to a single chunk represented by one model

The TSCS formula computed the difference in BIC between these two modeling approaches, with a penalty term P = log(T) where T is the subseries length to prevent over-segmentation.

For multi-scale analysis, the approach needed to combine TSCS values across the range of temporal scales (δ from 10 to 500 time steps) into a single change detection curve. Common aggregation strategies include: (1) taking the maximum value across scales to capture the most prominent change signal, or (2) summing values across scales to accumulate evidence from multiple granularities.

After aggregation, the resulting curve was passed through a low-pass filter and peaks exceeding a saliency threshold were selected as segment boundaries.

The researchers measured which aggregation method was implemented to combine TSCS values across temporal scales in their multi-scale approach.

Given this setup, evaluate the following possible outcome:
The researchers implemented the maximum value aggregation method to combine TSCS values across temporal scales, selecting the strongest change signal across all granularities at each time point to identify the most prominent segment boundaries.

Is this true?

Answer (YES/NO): NO